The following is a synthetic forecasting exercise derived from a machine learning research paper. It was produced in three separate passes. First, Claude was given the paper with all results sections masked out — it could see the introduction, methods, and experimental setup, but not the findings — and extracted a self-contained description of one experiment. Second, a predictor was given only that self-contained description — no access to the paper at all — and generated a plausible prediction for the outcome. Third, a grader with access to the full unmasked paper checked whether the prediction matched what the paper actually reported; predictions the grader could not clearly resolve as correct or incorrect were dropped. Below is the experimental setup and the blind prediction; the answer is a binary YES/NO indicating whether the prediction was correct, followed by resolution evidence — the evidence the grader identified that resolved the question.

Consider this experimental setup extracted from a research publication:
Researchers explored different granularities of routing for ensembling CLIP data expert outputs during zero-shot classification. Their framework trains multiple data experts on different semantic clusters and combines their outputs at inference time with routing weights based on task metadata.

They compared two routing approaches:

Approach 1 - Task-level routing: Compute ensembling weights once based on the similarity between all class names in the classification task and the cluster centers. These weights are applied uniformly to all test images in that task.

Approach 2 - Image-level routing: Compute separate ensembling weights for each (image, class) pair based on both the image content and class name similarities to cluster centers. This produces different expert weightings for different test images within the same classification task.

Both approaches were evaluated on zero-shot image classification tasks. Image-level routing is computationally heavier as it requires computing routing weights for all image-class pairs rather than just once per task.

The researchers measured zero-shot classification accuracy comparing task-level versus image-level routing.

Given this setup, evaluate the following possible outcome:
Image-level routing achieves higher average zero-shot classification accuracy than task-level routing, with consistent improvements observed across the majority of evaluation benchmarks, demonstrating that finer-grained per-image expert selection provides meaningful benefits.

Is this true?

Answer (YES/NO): NO